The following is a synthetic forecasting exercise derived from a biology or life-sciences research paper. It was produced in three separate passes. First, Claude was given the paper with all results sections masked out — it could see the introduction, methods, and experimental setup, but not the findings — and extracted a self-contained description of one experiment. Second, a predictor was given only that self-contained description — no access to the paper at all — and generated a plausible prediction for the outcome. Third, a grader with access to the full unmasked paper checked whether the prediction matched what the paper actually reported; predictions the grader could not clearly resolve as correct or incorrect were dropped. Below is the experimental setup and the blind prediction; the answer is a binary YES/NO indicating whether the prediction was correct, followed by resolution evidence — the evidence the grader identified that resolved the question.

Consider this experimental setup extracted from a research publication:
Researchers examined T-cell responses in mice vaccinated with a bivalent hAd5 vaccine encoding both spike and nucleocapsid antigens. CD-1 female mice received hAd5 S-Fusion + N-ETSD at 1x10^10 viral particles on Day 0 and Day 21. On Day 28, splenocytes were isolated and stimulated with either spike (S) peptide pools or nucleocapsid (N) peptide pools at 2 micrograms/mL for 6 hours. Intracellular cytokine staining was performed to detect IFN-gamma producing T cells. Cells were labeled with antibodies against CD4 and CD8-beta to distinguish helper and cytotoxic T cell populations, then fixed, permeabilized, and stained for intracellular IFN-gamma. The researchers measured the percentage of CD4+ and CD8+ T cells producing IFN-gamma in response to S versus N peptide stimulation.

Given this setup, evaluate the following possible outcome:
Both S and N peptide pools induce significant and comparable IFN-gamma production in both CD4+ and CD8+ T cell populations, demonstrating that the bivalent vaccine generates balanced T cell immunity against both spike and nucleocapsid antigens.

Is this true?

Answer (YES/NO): NO